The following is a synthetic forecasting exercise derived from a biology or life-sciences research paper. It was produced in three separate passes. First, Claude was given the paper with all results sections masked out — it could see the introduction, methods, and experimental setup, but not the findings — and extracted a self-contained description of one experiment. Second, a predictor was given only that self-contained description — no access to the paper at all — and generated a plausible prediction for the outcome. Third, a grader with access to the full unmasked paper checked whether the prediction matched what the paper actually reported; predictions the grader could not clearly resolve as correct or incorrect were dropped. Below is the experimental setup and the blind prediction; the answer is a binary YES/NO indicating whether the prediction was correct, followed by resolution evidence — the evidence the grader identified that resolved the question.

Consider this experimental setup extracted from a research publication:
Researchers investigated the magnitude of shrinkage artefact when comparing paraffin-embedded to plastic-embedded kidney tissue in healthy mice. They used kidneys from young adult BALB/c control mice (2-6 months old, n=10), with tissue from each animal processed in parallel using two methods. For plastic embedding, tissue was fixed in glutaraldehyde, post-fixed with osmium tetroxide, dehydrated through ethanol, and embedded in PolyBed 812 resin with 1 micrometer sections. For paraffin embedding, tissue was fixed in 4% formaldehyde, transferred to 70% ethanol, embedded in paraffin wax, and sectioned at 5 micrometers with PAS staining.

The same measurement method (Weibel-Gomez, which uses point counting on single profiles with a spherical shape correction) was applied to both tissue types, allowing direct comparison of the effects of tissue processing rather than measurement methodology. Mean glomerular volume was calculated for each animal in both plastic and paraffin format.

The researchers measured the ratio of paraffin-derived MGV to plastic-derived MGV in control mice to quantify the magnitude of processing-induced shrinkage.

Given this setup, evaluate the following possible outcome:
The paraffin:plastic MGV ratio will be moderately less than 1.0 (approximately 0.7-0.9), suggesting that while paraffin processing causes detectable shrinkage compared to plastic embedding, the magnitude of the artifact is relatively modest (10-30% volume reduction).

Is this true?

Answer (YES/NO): NO